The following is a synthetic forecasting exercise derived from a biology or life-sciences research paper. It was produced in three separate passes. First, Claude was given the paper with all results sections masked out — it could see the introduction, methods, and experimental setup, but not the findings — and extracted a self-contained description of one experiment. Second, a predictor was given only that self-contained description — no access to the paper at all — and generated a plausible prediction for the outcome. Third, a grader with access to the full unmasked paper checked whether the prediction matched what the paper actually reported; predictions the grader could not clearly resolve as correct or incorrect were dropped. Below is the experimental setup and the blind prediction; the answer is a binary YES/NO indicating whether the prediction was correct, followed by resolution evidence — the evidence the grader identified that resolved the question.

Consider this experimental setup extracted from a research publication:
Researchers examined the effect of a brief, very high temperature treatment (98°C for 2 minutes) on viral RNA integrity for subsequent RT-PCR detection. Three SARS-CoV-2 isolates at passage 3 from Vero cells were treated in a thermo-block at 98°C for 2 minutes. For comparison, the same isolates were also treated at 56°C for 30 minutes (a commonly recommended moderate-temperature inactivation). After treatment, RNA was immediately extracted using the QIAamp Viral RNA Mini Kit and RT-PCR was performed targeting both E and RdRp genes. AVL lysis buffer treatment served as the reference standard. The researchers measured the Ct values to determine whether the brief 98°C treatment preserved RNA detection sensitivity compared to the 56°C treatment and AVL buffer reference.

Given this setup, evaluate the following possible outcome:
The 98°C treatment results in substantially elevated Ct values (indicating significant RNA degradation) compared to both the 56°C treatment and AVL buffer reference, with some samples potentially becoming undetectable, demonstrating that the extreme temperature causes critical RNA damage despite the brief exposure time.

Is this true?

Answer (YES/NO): NO